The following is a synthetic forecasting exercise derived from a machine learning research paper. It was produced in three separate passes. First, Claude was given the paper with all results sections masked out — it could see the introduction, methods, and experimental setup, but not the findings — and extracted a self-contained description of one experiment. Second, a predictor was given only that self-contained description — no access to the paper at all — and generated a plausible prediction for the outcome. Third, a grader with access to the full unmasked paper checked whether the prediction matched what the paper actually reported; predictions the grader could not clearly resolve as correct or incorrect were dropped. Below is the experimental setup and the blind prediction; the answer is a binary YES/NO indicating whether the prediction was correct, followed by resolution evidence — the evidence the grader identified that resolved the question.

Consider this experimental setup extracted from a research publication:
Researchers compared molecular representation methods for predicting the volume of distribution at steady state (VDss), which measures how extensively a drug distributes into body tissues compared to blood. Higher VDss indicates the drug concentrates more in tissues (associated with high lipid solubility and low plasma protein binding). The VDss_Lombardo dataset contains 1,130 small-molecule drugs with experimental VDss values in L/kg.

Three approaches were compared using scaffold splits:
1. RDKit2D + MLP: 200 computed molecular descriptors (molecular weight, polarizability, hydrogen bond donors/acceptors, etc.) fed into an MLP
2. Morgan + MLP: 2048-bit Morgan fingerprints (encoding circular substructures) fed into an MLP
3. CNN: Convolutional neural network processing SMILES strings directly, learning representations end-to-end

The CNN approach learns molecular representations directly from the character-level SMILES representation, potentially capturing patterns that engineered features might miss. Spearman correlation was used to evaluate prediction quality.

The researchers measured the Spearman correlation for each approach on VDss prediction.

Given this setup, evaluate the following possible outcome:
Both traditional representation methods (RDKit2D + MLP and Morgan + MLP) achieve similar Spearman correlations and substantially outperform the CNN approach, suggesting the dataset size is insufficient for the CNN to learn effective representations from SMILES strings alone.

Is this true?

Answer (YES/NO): NO